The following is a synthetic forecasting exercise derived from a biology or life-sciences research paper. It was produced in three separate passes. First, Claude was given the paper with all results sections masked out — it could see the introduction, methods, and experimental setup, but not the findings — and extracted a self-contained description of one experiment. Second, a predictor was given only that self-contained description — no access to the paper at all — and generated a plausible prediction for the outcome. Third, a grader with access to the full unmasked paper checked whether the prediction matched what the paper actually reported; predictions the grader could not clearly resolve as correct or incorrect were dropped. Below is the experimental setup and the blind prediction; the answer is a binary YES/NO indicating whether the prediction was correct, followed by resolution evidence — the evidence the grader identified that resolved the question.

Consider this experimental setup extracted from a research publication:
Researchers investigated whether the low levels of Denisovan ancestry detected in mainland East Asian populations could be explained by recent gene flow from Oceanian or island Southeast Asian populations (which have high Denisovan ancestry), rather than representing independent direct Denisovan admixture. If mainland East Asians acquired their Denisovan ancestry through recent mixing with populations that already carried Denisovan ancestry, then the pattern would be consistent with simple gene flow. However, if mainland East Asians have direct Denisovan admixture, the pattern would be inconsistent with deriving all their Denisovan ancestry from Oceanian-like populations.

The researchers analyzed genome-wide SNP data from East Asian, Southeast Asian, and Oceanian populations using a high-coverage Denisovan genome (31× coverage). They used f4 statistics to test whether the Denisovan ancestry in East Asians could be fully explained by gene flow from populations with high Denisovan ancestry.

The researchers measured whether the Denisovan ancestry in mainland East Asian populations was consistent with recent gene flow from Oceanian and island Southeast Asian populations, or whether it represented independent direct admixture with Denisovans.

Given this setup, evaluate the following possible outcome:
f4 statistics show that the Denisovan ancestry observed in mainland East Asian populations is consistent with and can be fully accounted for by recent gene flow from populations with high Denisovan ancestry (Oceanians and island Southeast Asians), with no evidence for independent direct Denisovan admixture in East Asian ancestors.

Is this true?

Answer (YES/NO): NO